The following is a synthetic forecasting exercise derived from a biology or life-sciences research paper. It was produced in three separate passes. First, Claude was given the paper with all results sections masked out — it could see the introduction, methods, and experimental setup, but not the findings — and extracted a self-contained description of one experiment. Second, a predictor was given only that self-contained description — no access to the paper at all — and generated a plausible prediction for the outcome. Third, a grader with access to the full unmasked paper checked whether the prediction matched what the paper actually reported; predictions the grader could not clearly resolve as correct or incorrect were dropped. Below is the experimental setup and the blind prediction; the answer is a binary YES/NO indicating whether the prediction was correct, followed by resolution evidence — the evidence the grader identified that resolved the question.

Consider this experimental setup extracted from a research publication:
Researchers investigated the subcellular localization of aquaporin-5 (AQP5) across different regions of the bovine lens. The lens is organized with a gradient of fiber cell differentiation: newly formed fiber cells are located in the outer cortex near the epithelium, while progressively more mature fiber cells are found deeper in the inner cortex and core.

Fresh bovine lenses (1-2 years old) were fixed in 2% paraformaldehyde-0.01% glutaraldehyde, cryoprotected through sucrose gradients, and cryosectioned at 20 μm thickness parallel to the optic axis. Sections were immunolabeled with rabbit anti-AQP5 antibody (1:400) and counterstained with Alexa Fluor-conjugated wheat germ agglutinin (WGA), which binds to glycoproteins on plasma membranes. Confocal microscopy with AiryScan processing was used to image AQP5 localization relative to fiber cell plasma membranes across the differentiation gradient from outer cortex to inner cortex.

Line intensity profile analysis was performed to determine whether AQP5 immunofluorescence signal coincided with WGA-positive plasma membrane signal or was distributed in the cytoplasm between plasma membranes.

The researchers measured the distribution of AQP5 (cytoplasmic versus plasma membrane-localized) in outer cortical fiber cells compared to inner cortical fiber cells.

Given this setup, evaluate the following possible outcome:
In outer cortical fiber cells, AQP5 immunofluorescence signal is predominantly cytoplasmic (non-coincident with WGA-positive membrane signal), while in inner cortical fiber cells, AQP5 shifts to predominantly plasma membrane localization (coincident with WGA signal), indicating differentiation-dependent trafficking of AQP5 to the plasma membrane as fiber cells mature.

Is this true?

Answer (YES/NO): YES